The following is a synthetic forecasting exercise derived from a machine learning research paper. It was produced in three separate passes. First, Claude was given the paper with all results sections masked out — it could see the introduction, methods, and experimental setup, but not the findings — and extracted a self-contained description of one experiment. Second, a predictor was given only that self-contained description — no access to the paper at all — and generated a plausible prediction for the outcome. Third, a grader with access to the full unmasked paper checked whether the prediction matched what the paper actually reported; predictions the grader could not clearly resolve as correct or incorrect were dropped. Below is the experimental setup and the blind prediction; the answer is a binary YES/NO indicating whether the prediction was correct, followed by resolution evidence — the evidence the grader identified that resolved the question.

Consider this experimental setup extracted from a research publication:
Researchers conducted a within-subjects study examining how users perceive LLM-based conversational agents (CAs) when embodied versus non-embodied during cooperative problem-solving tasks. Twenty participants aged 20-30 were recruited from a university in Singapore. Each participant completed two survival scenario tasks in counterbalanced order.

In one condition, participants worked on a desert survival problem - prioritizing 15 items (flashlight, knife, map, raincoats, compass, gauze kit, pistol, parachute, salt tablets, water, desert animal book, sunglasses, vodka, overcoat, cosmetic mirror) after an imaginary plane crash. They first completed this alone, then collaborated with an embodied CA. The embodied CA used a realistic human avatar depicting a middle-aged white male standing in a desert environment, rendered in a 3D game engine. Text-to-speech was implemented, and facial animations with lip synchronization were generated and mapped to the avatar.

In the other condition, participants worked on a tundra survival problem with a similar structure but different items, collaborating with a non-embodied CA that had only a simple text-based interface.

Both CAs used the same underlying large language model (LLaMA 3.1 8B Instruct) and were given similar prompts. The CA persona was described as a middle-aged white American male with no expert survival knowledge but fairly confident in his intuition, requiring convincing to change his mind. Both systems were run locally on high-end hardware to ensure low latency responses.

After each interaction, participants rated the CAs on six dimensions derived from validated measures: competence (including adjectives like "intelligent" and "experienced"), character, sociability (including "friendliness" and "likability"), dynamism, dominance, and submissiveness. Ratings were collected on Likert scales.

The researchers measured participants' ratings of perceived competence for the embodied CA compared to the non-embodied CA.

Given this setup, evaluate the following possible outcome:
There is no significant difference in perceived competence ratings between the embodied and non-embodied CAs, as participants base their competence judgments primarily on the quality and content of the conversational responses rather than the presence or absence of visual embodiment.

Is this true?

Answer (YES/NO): NO